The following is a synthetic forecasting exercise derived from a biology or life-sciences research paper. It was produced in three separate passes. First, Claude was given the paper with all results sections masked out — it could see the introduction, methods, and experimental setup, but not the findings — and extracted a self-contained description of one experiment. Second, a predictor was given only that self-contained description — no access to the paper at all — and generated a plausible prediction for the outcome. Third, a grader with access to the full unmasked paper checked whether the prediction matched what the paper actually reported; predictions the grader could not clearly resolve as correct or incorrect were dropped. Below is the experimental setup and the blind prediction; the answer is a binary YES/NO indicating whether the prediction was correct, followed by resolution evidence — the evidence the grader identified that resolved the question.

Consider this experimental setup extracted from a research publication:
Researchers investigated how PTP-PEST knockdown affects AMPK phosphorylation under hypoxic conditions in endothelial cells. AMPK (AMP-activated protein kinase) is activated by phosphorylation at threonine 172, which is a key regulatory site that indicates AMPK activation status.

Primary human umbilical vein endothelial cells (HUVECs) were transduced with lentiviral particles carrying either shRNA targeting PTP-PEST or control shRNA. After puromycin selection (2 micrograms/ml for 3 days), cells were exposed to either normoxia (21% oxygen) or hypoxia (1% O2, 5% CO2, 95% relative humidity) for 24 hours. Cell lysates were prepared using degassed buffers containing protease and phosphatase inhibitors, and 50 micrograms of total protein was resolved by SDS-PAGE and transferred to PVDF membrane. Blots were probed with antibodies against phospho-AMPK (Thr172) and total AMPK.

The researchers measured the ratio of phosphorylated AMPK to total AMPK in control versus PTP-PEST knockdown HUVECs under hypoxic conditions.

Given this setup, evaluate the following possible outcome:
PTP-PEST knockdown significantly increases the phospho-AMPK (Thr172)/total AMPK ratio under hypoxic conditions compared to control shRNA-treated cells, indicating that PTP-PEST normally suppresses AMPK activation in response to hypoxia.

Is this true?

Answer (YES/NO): NO